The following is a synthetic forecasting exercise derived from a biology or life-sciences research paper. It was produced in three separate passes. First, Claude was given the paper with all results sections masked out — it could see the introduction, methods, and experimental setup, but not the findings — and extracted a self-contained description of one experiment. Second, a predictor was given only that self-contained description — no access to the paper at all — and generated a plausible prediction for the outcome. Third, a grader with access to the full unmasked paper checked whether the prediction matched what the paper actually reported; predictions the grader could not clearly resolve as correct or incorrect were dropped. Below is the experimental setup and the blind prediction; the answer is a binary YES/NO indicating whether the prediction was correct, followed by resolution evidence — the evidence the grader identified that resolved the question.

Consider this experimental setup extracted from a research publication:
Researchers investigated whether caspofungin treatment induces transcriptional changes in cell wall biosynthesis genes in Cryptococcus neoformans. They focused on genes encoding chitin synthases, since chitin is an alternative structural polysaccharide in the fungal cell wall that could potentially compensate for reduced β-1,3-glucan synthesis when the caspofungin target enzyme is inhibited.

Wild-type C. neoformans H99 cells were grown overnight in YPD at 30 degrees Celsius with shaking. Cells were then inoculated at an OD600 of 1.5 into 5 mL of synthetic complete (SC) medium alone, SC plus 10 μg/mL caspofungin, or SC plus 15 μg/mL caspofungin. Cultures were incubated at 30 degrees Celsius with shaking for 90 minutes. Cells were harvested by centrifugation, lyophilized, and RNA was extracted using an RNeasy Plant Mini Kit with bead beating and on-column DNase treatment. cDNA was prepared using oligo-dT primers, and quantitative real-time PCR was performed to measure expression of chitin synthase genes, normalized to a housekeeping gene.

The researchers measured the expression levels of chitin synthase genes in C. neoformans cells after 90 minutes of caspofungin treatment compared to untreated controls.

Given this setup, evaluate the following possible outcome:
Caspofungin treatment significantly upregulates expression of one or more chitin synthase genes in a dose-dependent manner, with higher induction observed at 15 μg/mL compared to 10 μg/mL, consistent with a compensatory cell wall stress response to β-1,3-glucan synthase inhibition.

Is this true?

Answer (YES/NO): YES